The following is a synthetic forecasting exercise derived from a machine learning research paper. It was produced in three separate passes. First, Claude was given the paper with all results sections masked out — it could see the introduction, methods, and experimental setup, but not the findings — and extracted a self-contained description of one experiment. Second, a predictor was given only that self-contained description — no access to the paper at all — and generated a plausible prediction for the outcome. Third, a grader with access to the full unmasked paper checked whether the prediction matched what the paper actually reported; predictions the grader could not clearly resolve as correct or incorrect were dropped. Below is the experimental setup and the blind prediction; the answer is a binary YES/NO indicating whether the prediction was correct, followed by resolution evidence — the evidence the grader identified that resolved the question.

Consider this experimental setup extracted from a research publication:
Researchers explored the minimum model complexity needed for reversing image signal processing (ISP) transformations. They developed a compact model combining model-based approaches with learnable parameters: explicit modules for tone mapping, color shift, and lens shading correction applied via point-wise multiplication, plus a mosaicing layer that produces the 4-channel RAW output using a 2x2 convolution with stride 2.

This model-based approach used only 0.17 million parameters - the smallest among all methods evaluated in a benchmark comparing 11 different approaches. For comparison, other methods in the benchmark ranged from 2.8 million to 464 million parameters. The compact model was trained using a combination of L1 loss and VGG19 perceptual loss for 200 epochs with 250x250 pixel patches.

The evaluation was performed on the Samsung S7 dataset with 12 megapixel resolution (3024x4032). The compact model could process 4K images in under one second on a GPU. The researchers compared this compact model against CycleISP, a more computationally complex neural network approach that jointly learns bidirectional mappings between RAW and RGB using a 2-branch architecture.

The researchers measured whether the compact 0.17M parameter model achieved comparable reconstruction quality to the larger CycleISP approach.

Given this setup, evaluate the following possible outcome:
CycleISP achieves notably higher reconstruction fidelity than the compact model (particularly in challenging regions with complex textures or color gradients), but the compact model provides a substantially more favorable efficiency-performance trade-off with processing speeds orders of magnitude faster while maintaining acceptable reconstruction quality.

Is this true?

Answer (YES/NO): NO